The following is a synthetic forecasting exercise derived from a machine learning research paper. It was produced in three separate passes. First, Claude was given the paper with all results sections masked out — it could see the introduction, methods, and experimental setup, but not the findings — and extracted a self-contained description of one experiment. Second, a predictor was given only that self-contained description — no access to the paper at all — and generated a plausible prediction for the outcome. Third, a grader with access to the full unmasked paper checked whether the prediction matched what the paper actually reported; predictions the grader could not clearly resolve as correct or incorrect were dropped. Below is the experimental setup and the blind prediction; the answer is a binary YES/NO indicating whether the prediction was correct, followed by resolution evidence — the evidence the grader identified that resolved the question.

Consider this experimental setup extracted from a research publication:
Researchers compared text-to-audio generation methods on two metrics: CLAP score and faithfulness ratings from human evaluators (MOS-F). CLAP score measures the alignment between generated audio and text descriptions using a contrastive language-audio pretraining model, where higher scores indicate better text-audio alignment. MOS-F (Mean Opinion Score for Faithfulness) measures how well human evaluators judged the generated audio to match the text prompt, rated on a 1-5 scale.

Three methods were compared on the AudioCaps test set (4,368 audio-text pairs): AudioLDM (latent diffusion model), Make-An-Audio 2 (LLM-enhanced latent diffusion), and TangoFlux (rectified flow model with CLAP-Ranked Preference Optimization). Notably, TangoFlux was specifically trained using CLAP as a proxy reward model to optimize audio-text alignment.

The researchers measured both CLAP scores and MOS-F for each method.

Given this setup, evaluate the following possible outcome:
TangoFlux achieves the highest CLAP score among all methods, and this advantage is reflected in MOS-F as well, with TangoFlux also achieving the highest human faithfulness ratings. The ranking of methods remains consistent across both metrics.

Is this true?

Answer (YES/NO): YES